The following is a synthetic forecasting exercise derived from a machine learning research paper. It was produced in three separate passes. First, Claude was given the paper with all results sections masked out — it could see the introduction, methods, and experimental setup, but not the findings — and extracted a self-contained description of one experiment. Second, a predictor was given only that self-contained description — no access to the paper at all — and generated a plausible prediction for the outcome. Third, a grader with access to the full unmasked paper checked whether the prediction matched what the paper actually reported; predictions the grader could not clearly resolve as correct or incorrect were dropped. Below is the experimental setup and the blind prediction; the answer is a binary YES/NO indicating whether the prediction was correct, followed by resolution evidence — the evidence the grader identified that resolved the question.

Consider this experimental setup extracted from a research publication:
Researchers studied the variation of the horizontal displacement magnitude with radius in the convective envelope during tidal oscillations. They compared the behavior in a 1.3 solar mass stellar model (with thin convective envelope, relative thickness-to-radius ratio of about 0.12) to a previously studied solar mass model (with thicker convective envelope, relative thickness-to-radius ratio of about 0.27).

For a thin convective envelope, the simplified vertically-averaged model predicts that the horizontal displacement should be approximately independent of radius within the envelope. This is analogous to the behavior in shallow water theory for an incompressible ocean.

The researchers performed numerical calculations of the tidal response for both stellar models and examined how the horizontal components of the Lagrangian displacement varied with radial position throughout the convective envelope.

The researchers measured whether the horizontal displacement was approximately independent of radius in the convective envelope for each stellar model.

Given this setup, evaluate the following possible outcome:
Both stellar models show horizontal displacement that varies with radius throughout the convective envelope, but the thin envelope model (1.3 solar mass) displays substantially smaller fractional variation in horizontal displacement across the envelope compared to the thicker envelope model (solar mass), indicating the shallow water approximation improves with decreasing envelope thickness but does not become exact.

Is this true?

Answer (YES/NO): NO